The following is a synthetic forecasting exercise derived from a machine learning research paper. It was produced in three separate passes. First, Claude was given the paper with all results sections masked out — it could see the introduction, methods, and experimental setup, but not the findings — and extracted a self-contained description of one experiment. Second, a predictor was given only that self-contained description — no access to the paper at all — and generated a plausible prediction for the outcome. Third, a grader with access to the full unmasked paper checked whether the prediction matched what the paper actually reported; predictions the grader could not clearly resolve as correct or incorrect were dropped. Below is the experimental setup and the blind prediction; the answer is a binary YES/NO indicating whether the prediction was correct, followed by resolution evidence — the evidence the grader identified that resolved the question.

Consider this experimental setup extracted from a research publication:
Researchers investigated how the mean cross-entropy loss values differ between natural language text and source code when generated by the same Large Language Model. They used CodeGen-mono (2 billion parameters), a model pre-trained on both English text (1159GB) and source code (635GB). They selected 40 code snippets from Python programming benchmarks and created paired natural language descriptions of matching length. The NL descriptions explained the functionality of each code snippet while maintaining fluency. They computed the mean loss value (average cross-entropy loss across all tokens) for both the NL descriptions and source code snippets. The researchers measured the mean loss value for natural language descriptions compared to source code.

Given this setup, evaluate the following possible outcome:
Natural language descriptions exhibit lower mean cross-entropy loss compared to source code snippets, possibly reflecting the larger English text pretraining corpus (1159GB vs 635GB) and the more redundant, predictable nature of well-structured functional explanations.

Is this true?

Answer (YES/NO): NO